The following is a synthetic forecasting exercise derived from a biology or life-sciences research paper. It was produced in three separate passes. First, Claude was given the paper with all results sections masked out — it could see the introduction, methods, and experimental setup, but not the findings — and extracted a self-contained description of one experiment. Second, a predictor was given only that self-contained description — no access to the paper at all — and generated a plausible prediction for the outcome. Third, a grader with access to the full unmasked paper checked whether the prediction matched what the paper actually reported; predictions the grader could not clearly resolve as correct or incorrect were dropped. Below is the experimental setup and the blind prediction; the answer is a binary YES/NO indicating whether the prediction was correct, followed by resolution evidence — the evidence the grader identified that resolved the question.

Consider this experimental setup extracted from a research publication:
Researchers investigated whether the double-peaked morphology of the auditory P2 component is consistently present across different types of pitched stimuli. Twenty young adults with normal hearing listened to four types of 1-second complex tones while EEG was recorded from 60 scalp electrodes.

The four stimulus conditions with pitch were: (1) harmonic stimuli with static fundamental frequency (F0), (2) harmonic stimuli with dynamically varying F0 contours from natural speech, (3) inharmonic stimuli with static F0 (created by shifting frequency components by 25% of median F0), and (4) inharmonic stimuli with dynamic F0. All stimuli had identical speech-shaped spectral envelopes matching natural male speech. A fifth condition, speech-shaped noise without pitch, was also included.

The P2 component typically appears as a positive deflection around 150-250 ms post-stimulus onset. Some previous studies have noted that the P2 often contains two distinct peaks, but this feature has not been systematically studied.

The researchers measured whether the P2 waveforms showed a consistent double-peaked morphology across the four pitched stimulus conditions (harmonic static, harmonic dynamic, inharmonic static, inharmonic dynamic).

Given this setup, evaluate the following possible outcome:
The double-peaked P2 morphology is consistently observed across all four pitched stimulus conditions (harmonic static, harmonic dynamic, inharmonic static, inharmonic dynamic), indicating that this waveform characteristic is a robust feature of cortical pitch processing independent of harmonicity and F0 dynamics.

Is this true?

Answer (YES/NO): NO